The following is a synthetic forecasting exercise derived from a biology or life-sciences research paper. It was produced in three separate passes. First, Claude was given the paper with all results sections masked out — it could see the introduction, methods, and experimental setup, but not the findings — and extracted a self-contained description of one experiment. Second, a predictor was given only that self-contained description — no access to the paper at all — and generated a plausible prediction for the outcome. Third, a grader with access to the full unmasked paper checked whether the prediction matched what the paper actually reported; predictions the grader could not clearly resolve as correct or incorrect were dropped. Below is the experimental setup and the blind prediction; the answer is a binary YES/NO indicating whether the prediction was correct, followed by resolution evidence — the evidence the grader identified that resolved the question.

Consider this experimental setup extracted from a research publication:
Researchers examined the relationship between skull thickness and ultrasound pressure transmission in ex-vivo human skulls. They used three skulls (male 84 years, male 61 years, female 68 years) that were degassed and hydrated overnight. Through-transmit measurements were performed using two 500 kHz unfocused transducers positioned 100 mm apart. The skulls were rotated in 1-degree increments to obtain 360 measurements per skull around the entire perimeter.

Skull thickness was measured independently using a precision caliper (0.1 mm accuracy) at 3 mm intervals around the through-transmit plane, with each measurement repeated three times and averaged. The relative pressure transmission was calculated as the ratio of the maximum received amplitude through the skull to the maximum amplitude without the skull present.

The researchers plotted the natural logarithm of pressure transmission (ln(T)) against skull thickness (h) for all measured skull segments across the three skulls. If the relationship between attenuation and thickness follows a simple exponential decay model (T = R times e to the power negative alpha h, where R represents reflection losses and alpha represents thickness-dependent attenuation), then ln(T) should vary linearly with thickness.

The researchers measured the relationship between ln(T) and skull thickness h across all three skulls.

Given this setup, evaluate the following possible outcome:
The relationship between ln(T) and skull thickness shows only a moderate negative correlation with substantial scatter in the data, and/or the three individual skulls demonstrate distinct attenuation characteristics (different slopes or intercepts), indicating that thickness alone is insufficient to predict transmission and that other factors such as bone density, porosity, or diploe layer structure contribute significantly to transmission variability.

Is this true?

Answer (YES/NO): YES